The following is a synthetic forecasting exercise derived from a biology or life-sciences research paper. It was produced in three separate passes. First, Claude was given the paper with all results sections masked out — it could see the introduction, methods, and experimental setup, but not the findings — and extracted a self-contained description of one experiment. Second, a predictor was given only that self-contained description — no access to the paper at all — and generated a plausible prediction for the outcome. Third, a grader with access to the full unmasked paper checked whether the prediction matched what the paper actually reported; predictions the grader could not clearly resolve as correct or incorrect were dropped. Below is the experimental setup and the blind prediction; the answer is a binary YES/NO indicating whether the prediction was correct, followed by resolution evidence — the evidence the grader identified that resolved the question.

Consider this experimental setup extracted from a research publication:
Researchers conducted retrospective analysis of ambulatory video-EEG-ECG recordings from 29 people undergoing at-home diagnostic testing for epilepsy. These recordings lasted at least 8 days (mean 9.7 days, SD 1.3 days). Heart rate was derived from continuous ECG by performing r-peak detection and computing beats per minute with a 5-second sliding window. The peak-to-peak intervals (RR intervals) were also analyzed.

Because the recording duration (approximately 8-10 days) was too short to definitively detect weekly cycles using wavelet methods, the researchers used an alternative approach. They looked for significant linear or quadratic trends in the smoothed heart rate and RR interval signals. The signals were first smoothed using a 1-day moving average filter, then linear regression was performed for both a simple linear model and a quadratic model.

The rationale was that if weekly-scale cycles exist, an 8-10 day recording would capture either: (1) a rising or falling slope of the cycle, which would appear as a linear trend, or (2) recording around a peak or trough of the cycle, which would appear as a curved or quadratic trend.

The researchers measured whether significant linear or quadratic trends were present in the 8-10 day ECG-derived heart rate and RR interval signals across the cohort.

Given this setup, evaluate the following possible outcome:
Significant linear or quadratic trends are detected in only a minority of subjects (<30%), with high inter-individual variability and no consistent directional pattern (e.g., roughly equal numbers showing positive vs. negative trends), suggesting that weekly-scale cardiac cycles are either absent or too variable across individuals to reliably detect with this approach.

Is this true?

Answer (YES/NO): NO